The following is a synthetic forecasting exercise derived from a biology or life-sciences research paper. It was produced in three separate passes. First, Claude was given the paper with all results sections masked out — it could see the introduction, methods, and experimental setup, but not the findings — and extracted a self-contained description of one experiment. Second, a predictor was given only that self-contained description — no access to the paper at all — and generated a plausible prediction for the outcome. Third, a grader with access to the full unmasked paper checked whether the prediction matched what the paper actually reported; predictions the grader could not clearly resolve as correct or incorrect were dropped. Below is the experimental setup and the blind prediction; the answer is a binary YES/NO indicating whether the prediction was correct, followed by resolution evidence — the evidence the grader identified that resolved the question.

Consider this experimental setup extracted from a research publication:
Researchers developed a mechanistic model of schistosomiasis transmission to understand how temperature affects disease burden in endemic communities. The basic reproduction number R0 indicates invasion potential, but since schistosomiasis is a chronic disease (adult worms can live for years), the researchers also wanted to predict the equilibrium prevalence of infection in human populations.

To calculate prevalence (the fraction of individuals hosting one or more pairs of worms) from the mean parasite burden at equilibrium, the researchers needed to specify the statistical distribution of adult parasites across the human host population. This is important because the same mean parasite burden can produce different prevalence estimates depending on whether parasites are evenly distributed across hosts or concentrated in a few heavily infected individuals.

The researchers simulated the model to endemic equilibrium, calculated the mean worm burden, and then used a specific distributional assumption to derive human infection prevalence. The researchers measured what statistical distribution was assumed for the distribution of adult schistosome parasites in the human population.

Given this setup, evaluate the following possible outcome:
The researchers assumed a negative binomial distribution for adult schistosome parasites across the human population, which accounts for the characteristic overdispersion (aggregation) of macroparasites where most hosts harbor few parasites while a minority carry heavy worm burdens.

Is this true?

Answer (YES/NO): YES